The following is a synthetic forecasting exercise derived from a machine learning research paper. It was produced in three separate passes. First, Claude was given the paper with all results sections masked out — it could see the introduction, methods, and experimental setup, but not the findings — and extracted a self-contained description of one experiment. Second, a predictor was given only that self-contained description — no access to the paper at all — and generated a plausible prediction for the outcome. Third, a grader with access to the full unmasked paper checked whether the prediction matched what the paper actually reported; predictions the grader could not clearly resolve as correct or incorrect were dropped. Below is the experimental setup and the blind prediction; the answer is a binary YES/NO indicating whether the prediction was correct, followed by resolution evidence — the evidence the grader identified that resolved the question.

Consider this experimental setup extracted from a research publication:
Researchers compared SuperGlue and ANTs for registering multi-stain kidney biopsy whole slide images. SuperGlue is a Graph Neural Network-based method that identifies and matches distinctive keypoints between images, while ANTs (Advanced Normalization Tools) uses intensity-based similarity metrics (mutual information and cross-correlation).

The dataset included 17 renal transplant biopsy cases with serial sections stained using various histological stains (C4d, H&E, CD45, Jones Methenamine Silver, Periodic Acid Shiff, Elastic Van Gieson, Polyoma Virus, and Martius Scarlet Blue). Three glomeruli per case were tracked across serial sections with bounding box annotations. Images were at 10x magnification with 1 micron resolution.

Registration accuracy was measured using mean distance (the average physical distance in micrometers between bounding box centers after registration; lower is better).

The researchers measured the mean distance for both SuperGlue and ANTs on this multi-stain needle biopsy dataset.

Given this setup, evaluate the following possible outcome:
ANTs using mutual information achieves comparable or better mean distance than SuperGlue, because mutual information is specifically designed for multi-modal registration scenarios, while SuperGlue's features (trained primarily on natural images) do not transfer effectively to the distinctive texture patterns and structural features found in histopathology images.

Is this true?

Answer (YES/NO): NO